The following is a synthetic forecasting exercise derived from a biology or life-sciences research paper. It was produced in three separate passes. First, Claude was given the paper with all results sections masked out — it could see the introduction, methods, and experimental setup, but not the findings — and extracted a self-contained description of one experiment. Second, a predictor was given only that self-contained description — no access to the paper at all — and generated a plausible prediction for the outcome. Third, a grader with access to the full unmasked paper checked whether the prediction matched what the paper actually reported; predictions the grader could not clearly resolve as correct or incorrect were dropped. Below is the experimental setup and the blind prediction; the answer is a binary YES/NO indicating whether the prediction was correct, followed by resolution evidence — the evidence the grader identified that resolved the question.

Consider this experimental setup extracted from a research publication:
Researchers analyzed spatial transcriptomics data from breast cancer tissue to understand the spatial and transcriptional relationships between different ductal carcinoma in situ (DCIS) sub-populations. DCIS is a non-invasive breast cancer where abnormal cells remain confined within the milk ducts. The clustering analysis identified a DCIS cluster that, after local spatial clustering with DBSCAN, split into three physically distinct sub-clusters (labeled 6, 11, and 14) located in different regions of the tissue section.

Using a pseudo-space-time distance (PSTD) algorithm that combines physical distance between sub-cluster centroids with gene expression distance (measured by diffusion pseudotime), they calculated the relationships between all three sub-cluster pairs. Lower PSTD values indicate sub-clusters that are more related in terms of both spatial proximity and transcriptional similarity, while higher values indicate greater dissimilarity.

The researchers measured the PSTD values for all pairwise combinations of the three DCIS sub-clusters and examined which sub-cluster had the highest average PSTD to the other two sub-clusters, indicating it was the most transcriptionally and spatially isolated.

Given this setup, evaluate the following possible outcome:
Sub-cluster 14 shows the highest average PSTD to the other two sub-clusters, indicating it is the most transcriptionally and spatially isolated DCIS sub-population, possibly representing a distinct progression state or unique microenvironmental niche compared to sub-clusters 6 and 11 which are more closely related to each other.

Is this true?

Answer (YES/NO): NO